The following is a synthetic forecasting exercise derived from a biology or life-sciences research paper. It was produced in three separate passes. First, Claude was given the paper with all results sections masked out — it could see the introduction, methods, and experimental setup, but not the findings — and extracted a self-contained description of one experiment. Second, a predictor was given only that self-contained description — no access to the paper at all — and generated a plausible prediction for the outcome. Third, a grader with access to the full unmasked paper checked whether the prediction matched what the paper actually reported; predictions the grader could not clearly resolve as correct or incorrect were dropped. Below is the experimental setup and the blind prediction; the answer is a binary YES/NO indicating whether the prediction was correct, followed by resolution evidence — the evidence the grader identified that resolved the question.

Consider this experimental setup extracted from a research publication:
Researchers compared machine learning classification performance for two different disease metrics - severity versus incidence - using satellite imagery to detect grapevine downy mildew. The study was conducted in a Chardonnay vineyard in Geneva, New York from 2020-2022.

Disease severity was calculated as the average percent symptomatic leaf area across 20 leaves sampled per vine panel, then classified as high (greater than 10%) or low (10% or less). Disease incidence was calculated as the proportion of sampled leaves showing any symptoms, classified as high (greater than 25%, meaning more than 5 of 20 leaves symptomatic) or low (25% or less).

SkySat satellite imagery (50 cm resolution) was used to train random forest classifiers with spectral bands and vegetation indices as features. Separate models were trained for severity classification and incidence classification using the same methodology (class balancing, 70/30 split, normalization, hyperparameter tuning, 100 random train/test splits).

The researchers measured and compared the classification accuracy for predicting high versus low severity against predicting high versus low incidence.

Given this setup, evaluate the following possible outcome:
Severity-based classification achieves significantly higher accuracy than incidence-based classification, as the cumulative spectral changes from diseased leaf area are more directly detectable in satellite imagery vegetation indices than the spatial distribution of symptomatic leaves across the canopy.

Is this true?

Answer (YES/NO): NO